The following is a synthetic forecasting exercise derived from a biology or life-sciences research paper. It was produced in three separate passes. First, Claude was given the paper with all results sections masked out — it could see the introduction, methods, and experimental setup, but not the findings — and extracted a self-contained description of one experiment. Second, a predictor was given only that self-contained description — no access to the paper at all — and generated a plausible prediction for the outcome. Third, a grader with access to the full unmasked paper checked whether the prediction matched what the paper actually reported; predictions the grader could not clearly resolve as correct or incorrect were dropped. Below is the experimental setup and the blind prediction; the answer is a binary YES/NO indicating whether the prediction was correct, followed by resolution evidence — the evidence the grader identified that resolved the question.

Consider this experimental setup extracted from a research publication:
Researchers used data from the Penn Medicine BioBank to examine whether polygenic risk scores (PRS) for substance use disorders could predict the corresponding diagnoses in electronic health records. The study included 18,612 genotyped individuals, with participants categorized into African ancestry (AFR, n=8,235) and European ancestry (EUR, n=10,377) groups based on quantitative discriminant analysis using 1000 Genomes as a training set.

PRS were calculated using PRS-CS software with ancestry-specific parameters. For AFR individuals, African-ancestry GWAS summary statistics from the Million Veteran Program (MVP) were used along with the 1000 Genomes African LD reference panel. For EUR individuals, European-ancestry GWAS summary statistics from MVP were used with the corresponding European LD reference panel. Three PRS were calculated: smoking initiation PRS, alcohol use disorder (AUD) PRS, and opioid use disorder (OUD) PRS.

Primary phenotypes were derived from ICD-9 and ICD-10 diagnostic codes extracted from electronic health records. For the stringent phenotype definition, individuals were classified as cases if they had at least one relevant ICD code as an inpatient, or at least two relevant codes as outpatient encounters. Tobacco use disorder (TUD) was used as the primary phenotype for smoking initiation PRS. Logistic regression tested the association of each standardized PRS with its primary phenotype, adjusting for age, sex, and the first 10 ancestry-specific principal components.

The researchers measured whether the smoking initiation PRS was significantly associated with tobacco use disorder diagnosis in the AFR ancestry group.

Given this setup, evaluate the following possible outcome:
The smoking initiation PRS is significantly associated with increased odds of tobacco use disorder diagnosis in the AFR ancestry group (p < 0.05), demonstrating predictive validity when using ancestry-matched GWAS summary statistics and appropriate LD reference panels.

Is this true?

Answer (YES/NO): YES